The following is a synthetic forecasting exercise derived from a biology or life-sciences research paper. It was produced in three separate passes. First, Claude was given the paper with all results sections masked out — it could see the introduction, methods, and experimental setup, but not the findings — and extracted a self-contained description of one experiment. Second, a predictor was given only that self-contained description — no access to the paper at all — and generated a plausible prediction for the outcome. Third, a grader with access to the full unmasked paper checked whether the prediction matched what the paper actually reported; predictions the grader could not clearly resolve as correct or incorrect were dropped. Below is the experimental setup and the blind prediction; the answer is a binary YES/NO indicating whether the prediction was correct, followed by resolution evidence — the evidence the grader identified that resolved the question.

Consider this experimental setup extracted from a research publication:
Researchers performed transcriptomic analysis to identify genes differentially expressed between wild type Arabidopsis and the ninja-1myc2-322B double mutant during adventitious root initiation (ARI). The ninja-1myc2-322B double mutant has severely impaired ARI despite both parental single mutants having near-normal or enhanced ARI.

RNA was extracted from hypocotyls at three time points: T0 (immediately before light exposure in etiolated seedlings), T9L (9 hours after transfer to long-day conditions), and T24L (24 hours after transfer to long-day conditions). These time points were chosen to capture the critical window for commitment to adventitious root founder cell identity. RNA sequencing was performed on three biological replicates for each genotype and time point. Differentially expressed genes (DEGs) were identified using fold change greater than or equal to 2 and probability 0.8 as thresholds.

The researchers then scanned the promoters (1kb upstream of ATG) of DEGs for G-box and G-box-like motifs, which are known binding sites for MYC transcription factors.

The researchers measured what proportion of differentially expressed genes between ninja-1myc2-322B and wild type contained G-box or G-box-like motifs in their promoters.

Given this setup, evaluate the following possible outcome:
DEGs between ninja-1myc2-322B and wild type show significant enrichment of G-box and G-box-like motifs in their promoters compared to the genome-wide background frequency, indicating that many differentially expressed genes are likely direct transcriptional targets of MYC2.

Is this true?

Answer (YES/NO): YES